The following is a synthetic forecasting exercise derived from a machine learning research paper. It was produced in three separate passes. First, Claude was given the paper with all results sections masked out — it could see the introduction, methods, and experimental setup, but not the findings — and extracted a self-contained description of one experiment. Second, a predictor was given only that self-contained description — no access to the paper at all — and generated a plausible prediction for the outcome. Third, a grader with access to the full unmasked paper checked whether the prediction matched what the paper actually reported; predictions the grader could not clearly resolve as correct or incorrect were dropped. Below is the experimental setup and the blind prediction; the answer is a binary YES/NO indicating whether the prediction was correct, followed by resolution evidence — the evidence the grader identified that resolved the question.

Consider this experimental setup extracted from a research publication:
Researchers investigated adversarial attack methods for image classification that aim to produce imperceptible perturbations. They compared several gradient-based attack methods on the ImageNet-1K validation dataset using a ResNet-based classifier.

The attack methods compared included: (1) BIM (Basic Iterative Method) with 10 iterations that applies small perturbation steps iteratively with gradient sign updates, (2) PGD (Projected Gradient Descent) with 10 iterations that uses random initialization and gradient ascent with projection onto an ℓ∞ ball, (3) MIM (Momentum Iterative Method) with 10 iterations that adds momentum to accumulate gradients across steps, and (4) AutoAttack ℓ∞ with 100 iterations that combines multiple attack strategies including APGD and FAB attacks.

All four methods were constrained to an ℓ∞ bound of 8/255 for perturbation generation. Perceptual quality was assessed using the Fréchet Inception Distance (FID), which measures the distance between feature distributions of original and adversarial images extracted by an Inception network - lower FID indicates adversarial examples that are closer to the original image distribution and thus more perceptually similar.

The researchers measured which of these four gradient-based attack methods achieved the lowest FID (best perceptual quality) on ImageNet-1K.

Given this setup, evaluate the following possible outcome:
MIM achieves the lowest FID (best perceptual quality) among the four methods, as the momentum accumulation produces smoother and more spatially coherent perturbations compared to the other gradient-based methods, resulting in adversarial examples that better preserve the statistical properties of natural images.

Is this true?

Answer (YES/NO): NO